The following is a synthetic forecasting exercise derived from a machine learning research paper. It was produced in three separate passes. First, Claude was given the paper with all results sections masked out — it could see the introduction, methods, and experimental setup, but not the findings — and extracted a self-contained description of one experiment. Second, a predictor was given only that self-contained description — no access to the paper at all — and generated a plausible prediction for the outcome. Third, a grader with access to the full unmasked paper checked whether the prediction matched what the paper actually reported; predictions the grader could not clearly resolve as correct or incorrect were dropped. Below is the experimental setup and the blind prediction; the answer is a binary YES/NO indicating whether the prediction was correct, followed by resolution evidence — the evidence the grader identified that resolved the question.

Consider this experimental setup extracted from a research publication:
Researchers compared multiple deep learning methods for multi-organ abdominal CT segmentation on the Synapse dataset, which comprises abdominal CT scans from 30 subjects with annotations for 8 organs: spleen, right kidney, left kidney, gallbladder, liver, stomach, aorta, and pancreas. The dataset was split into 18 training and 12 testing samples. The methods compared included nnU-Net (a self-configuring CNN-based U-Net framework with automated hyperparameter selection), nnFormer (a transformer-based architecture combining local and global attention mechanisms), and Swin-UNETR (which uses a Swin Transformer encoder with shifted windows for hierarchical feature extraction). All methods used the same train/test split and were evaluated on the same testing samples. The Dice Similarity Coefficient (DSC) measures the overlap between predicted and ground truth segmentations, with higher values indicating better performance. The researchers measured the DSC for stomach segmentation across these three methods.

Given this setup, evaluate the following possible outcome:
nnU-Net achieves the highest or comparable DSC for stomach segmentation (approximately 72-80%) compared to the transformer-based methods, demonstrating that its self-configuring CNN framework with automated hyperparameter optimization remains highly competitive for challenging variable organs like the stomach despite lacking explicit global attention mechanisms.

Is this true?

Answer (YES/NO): NO